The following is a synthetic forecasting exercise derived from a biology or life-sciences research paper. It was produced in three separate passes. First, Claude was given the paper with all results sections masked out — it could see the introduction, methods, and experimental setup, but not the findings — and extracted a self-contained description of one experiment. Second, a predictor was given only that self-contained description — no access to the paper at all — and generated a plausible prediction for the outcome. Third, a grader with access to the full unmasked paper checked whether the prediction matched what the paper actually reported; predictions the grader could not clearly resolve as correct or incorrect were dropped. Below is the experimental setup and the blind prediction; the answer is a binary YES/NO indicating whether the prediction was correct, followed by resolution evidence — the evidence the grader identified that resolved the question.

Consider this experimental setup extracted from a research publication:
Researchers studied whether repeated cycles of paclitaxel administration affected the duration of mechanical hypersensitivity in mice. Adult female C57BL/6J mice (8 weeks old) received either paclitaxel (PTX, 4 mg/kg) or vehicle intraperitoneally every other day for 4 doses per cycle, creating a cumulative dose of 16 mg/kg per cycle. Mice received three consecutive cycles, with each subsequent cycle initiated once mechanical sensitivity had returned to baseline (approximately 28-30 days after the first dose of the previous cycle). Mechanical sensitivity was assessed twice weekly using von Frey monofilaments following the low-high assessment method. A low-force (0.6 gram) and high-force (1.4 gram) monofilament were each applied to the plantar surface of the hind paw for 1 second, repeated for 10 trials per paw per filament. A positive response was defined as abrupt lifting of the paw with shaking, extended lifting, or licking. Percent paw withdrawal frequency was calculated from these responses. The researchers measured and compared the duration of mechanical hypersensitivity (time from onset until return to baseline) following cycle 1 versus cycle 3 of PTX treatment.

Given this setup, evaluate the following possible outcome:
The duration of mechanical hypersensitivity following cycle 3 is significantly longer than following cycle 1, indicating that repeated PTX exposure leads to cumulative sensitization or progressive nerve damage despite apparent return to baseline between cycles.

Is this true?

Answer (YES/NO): YES